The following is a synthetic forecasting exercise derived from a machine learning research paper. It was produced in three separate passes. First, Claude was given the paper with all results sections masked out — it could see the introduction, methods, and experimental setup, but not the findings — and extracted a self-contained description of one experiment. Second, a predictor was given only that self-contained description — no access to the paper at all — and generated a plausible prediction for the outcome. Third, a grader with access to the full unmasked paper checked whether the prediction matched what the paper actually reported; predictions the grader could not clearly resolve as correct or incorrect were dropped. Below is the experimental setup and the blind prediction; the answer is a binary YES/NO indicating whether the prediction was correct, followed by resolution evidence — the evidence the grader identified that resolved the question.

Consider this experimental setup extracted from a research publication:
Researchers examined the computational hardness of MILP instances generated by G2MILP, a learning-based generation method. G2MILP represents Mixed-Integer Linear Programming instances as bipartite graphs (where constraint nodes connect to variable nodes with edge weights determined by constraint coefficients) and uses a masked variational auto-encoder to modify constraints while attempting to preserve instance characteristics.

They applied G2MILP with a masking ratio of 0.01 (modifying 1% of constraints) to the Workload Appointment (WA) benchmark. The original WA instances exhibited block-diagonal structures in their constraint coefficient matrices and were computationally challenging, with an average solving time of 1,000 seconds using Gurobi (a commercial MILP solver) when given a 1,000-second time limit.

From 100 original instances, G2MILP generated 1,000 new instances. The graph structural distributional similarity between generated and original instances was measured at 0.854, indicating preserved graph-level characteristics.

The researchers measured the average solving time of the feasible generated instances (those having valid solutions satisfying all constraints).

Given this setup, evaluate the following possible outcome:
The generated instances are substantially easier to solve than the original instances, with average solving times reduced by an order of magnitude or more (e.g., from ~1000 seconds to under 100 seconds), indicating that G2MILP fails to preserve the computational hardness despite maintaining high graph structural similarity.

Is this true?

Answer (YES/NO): YES